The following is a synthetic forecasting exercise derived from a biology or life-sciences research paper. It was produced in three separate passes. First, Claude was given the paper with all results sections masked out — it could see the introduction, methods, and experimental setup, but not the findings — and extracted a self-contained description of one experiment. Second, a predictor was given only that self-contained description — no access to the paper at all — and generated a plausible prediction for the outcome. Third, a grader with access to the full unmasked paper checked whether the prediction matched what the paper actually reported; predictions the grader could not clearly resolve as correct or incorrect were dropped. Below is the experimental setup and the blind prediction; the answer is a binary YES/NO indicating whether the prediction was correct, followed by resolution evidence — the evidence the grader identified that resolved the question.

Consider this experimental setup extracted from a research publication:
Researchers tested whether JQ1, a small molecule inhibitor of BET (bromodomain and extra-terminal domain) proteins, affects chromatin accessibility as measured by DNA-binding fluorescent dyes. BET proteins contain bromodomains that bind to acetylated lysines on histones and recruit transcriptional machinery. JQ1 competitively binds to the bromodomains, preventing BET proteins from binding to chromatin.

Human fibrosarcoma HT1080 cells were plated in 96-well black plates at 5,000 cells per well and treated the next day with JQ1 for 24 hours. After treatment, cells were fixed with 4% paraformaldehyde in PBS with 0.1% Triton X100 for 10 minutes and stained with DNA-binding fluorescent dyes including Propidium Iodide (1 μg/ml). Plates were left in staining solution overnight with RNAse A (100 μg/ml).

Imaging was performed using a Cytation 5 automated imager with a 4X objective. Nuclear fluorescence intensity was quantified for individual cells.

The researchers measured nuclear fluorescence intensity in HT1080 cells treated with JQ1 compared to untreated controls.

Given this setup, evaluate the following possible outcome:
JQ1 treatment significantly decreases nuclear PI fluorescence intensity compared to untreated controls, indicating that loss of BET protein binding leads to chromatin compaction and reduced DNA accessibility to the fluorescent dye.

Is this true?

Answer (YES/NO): NO